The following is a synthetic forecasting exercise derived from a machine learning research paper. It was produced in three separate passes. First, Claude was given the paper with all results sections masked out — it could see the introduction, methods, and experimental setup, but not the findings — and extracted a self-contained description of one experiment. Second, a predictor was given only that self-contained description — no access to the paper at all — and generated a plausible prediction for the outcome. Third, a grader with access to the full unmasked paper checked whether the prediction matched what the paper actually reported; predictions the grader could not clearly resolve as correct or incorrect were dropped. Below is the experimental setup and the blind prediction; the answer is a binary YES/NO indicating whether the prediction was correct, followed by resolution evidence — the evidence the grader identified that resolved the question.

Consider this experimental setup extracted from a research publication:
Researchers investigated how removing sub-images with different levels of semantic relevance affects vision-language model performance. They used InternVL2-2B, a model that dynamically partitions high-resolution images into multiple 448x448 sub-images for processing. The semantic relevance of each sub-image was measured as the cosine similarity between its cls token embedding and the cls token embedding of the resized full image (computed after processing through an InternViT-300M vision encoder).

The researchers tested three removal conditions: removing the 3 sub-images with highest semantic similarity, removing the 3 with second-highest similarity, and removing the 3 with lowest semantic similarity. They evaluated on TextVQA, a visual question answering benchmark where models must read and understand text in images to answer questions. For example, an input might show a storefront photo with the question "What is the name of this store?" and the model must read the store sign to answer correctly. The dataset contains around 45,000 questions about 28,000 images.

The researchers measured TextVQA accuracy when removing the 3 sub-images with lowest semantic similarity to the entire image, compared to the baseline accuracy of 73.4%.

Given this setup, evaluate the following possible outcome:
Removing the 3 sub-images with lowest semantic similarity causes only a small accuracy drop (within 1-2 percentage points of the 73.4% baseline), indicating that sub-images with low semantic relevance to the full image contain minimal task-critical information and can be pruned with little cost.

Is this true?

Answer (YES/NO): NO